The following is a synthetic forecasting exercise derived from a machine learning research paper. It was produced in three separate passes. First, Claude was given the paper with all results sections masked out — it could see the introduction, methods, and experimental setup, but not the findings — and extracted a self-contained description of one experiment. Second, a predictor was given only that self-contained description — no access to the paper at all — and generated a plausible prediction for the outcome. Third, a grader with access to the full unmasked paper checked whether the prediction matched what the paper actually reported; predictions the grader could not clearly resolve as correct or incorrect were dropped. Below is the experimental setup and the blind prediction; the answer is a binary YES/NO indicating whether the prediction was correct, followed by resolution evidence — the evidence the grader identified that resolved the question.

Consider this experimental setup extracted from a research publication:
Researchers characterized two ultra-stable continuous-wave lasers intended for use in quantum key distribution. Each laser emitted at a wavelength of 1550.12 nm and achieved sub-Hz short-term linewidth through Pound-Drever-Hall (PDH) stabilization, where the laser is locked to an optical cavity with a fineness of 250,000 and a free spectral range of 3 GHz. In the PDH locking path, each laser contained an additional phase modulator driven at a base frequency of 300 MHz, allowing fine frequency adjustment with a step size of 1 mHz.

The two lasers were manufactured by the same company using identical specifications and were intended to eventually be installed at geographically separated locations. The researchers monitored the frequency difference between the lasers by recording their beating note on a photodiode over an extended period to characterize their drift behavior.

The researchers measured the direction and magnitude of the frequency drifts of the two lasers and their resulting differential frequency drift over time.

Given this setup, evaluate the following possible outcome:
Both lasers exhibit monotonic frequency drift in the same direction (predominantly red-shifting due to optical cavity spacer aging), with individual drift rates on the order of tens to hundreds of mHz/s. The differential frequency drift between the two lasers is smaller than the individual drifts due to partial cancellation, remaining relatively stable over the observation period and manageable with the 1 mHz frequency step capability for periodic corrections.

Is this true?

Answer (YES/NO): YES